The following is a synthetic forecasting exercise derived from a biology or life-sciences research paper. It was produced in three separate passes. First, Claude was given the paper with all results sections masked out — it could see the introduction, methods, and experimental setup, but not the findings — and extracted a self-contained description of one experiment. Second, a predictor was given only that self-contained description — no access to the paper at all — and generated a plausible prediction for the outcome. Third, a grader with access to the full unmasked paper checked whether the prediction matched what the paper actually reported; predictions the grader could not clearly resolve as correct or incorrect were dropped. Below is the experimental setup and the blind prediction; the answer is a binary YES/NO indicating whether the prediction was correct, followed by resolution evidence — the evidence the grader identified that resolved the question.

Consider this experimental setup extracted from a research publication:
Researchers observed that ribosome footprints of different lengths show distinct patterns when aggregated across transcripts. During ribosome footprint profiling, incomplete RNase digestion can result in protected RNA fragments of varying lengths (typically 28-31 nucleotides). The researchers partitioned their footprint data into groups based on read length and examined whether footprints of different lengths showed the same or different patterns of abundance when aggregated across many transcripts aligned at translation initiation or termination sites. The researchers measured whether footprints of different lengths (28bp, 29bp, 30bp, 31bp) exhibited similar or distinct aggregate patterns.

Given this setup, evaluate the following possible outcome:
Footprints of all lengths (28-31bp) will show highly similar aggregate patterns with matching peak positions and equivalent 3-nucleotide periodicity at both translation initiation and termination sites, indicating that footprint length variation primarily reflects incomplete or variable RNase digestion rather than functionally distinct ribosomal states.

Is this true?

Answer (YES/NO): NO